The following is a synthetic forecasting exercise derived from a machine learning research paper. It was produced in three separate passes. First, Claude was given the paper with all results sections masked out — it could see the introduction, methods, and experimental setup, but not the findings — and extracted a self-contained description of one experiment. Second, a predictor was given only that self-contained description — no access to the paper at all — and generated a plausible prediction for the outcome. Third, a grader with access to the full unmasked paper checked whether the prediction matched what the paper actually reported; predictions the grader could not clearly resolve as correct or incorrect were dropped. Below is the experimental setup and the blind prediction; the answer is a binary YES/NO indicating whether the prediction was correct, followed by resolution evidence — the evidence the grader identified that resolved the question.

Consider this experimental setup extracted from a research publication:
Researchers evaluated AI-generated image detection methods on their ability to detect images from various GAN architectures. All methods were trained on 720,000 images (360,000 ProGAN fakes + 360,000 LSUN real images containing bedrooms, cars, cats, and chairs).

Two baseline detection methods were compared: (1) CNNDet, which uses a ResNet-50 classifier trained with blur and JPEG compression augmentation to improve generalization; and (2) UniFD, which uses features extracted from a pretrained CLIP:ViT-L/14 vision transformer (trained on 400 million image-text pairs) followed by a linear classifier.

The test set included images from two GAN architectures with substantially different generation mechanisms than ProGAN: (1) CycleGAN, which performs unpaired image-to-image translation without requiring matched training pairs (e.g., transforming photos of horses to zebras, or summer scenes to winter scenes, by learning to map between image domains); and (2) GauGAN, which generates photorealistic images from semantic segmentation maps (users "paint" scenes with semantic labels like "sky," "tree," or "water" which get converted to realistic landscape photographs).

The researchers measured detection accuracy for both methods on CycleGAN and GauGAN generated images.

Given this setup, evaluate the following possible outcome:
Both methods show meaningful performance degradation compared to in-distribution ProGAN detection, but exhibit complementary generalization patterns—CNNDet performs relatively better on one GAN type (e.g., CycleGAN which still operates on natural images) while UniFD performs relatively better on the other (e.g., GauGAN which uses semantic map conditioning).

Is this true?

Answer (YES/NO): NO